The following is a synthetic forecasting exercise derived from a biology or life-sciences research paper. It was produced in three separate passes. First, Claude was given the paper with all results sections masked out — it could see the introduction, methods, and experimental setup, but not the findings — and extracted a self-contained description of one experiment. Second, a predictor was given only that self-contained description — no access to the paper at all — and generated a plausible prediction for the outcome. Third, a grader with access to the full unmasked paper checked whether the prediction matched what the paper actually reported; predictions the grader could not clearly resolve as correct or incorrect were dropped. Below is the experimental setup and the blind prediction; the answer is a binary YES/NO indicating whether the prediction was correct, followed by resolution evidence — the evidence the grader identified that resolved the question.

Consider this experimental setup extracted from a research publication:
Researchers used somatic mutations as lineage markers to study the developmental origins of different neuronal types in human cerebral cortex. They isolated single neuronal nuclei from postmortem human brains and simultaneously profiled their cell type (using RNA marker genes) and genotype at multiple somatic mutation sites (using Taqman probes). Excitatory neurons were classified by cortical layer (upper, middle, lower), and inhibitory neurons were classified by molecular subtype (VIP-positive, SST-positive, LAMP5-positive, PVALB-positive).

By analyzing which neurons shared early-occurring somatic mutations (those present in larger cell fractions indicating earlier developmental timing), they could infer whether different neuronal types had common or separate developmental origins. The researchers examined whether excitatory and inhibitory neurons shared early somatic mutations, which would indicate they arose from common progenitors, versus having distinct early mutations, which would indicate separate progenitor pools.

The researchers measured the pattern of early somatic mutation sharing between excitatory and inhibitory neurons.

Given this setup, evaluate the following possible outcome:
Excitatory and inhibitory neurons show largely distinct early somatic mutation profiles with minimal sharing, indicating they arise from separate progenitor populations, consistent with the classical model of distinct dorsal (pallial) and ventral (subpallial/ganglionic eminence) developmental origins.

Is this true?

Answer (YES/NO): NO